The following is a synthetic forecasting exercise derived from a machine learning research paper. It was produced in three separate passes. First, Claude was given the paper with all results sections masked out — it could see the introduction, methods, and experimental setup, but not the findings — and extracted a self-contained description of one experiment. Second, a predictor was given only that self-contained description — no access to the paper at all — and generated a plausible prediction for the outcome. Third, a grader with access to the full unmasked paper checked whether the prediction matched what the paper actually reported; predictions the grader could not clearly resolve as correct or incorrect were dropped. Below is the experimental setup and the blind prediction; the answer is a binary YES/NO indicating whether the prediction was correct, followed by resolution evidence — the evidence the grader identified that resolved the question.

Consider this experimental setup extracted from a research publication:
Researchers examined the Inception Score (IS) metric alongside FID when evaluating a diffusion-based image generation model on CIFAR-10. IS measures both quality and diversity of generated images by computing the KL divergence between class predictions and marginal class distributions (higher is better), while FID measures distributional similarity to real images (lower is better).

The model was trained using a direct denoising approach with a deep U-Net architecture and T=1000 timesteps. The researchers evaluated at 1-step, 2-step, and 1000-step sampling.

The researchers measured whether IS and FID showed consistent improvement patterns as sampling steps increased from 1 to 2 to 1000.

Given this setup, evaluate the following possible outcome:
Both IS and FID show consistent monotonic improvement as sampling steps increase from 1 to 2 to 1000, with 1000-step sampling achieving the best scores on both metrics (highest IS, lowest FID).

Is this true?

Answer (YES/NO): NO